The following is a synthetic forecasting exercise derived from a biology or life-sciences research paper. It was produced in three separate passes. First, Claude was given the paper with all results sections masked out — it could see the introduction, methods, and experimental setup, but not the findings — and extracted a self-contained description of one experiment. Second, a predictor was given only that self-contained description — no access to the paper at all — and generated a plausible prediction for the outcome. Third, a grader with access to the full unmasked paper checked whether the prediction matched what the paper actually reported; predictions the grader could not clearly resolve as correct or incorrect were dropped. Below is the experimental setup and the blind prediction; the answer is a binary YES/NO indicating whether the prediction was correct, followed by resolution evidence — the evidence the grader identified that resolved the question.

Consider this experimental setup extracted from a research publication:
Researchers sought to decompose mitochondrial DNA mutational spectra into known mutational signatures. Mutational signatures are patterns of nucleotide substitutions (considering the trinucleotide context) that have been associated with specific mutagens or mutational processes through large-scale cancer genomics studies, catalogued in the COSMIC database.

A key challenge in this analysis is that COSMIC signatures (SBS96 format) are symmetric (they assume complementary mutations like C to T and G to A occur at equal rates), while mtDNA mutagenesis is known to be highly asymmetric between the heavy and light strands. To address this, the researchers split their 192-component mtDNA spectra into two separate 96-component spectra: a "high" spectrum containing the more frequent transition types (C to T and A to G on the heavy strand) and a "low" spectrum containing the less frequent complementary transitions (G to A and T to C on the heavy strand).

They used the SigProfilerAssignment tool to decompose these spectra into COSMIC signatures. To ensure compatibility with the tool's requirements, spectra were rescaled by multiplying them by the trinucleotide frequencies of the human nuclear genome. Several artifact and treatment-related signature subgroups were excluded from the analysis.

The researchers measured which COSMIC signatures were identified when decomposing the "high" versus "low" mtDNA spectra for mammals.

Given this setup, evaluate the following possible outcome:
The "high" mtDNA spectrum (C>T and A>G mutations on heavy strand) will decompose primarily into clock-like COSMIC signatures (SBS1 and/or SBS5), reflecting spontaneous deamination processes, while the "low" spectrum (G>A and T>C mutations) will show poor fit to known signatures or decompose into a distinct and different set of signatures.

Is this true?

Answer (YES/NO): NO